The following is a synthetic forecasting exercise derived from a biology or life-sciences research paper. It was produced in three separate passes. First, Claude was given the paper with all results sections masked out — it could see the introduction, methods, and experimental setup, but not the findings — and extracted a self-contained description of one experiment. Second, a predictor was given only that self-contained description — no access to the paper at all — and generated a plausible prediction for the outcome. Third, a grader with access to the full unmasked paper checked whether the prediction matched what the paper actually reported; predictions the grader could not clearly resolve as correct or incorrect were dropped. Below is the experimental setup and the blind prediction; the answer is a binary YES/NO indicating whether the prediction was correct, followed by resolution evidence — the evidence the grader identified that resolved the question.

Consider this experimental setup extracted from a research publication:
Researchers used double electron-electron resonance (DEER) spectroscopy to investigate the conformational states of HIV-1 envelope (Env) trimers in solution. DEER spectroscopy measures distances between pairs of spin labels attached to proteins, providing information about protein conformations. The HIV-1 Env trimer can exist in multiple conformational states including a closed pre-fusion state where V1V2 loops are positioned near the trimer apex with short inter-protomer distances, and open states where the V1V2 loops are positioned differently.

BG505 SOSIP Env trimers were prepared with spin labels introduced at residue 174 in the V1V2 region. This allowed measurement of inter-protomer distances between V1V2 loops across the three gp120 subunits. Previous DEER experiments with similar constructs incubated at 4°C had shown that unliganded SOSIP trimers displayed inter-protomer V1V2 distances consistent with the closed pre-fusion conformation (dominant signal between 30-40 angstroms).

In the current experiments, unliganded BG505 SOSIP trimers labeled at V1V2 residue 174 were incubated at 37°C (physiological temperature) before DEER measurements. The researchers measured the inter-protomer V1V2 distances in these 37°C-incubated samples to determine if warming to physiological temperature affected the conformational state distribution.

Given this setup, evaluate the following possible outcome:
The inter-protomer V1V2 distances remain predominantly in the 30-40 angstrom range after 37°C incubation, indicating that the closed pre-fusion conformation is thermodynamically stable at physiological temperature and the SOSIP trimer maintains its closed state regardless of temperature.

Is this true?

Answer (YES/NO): NO